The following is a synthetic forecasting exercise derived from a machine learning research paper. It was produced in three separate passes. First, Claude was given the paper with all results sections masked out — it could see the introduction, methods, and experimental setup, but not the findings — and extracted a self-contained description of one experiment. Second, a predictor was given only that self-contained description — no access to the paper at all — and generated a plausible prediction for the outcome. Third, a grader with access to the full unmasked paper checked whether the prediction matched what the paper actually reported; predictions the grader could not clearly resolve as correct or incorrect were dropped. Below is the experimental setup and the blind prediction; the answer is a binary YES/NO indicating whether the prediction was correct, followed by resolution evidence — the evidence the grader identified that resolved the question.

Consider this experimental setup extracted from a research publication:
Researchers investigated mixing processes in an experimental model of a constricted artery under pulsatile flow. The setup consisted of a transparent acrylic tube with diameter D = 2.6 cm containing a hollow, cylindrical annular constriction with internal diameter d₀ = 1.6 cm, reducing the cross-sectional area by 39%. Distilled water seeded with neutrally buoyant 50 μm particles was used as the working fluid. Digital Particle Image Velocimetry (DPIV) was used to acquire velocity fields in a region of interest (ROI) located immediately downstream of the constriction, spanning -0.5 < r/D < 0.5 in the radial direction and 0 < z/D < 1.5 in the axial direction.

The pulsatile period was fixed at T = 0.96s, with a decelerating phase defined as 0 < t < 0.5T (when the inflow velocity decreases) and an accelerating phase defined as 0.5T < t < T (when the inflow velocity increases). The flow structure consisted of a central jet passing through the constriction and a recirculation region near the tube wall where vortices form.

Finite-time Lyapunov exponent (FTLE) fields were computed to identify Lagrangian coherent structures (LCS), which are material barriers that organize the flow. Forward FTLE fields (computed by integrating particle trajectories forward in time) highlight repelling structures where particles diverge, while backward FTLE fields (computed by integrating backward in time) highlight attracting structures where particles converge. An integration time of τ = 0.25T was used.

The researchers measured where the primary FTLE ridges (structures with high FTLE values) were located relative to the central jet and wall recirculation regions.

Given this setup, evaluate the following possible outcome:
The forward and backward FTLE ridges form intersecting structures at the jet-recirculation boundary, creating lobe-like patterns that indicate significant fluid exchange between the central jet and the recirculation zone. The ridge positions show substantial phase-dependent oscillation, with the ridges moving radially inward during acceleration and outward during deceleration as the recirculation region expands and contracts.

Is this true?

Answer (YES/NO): NO